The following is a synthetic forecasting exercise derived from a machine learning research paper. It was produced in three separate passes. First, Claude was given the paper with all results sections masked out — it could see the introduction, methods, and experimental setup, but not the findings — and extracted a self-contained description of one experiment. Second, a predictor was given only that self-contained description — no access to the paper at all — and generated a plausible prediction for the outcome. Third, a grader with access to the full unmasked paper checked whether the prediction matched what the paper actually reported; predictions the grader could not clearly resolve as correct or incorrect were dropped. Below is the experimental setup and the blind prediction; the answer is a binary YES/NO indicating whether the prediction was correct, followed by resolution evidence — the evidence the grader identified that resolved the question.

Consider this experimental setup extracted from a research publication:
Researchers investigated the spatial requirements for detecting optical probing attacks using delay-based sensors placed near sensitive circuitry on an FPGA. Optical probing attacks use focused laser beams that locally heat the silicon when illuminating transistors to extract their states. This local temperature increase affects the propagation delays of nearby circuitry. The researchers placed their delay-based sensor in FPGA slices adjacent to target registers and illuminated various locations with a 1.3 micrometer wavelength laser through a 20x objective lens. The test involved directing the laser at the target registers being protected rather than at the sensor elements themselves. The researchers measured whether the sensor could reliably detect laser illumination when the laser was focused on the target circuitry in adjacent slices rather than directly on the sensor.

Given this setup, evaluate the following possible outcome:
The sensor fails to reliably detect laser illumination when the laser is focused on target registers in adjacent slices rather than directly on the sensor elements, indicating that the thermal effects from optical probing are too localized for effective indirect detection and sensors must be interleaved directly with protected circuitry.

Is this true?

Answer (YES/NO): NO